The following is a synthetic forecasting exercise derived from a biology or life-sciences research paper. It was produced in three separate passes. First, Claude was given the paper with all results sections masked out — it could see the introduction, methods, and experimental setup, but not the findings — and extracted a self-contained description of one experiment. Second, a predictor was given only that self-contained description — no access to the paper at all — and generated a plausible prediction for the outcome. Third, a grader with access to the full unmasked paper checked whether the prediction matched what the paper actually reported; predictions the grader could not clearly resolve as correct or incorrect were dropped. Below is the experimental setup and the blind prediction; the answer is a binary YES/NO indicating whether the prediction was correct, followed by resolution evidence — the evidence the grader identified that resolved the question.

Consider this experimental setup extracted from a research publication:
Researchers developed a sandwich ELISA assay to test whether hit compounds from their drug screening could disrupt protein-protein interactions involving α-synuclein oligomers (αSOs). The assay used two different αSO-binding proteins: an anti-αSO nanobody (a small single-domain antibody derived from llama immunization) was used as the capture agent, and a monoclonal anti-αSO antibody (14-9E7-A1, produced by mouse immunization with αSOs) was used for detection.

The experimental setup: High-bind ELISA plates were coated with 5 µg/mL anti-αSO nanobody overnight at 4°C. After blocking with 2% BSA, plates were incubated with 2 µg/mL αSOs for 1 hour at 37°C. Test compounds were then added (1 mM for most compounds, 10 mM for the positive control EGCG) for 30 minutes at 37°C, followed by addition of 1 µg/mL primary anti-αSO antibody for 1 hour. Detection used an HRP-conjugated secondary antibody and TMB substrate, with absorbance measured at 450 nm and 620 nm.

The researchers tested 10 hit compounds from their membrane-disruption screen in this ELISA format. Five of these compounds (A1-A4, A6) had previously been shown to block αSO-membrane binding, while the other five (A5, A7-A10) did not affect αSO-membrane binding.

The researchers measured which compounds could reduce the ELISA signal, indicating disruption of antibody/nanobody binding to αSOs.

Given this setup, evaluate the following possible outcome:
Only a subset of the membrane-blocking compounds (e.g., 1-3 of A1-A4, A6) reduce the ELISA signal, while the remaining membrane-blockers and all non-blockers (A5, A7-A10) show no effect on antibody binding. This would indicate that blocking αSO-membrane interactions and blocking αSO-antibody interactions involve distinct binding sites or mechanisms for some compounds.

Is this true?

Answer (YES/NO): YES